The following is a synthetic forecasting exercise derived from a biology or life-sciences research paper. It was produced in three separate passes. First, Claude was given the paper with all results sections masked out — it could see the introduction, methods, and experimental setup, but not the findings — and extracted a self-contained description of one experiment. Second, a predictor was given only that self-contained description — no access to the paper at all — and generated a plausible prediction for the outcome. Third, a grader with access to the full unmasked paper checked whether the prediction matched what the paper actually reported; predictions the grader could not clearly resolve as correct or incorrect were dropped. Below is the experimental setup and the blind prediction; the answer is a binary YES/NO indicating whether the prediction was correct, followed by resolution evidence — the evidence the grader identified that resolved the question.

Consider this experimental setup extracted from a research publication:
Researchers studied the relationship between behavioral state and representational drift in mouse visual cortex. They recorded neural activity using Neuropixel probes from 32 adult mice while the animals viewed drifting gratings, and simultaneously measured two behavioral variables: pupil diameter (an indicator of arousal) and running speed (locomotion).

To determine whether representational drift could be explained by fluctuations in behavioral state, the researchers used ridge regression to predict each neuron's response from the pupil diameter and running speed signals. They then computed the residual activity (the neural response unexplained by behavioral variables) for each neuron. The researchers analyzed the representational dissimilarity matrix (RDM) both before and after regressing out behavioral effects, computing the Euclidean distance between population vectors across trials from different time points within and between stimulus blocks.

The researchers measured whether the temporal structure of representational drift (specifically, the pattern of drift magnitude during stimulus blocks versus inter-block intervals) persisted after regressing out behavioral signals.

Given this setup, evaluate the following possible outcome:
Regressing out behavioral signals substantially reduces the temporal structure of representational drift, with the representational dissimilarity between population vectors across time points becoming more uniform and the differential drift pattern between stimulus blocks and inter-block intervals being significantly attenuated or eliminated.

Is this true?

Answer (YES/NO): NO